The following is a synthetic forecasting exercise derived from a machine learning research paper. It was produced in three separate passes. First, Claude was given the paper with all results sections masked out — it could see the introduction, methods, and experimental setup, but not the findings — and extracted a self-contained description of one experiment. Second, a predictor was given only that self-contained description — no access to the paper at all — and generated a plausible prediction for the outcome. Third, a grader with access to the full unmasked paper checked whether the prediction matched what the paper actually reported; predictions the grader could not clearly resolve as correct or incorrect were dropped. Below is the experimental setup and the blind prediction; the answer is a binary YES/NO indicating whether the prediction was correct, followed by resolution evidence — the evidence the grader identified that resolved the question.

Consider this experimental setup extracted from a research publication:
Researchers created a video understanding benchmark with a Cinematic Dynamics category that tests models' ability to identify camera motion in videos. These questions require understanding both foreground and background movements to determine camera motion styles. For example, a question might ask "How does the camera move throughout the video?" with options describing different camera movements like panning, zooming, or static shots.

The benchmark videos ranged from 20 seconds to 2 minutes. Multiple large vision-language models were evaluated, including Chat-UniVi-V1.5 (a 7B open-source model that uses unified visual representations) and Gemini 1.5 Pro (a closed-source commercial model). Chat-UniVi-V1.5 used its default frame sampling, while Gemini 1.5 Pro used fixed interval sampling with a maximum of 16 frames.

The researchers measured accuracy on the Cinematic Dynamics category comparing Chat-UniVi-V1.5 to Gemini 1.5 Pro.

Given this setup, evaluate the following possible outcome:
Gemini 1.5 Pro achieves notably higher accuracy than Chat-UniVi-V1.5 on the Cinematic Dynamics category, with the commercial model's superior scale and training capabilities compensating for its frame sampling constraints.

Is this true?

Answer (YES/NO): NO